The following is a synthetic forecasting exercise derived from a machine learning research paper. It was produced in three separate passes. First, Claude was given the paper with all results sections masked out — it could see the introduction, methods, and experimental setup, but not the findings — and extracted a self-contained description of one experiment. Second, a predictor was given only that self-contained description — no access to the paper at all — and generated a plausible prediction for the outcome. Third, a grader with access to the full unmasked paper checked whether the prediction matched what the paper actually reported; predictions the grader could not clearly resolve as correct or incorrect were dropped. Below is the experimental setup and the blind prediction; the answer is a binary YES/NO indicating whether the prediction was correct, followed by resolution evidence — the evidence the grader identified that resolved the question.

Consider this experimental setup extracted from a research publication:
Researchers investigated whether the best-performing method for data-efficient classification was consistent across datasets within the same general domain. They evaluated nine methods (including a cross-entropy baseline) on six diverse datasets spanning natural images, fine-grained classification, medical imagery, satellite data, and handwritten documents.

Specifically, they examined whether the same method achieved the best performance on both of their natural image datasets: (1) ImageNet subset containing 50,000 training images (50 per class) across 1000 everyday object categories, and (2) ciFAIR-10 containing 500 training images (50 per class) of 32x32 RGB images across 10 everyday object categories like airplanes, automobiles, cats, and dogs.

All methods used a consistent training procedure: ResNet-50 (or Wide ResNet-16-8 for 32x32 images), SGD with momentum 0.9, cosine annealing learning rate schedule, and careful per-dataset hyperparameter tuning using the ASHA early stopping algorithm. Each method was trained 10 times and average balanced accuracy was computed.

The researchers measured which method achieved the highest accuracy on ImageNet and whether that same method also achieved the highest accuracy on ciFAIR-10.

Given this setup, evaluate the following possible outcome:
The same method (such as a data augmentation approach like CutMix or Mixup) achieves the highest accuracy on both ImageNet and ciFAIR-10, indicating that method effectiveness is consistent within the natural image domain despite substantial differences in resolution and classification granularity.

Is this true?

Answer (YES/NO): NO